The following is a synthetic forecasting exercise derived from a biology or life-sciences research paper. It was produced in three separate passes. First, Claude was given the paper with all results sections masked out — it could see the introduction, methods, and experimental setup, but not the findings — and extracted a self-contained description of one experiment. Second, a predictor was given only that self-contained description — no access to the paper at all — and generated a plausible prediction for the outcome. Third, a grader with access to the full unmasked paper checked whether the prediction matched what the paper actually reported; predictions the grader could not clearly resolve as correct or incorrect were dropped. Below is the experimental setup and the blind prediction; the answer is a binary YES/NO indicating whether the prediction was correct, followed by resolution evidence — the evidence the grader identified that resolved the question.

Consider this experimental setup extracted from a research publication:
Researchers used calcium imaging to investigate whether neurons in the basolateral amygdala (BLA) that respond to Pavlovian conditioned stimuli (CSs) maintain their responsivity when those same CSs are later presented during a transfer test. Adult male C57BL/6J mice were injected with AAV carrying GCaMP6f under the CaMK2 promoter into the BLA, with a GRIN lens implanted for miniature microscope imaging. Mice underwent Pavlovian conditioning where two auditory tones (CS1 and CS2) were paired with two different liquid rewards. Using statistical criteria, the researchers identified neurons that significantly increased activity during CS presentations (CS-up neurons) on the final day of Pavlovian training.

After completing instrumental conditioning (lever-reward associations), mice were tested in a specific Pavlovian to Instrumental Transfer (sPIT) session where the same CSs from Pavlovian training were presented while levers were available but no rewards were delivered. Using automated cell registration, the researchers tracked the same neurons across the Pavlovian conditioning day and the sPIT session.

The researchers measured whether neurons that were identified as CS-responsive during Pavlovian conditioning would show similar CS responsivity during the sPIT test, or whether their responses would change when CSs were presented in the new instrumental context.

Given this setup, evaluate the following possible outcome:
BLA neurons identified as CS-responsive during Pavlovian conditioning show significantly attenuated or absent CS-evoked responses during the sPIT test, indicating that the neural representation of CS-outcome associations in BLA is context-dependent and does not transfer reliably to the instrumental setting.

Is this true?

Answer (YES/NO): NO